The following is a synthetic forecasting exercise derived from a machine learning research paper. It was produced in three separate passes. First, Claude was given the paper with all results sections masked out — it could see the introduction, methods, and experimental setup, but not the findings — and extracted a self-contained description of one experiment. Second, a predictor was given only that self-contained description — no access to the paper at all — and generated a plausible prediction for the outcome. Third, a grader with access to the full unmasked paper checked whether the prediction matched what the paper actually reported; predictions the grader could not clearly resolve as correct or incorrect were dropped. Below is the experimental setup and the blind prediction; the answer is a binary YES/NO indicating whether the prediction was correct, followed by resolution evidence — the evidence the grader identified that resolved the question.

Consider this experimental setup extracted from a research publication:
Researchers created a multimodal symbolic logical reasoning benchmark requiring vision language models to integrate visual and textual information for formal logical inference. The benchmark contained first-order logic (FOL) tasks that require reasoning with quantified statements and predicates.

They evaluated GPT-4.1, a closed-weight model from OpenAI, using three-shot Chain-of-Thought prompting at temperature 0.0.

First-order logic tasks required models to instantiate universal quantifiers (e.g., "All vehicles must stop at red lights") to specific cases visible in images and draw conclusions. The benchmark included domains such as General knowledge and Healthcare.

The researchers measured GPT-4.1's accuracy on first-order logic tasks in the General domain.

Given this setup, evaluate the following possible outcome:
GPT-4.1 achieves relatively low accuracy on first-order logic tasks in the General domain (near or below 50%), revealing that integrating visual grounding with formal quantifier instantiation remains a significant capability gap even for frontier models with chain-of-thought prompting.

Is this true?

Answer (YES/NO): NO